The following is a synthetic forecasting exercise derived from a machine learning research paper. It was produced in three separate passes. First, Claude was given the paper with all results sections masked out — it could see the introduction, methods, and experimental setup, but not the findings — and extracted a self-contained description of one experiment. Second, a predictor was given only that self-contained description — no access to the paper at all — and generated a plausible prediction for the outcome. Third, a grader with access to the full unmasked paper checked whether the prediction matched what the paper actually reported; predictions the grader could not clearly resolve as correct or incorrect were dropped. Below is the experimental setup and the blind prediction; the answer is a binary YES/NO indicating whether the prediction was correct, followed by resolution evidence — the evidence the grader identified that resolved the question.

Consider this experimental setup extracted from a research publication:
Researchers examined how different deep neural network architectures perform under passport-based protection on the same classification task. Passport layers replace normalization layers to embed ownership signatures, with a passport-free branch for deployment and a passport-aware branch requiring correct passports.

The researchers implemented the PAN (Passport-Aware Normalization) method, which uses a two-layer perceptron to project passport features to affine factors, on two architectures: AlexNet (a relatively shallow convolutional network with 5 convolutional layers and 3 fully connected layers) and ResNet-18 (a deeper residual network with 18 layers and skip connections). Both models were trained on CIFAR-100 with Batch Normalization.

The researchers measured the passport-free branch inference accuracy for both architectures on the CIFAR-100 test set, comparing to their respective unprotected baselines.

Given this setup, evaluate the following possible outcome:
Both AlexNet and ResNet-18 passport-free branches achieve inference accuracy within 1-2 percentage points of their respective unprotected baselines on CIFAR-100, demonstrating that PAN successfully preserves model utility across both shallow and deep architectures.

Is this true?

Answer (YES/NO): YES